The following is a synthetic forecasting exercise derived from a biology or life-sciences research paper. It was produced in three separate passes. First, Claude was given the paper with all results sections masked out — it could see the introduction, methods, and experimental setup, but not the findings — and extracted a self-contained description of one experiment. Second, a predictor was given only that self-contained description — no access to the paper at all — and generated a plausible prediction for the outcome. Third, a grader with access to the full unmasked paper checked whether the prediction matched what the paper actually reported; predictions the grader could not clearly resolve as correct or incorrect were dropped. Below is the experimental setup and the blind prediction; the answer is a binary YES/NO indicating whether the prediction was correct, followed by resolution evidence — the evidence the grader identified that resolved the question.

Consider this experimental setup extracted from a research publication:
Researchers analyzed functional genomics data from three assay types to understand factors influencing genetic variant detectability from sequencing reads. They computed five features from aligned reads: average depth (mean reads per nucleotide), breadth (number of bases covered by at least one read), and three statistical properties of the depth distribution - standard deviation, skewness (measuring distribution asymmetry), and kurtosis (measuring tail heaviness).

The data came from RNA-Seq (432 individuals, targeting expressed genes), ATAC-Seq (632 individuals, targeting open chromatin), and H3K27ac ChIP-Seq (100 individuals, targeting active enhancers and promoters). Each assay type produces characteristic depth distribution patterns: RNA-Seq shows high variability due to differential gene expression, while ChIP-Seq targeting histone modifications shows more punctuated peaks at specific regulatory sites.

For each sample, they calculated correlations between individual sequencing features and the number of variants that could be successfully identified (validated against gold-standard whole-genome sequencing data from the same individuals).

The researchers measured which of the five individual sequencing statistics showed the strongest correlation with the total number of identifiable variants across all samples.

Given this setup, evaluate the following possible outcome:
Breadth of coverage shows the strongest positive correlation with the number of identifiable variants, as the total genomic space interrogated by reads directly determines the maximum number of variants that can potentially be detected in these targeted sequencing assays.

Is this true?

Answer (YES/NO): YES